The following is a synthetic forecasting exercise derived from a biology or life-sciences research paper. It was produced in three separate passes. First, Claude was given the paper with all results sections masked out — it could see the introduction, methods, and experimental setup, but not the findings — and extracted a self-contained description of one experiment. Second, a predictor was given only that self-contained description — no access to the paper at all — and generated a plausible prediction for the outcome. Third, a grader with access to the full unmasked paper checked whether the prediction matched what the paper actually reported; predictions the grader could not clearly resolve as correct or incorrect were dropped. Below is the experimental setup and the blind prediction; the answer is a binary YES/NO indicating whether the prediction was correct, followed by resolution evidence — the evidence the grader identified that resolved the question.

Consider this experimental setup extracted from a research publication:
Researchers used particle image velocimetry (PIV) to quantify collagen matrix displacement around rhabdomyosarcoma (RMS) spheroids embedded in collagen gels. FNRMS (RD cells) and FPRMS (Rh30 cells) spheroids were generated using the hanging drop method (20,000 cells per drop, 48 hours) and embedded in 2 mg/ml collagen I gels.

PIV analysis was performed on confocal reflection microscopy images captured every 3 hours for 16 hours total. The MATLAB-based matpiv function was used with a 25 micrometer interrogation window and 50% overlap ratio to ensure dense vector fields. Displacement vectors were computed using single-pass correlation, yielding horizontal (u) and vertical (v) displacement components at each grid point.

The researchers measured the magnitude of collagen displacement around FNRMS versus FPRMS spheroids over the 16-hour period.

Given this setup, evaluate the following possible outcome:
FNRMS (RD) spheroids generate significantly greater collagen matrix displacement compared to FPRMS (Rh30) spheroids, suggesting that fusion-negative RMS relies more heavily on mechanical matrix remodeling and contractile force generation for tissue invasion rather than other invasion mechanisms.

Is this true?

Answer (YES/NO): YES